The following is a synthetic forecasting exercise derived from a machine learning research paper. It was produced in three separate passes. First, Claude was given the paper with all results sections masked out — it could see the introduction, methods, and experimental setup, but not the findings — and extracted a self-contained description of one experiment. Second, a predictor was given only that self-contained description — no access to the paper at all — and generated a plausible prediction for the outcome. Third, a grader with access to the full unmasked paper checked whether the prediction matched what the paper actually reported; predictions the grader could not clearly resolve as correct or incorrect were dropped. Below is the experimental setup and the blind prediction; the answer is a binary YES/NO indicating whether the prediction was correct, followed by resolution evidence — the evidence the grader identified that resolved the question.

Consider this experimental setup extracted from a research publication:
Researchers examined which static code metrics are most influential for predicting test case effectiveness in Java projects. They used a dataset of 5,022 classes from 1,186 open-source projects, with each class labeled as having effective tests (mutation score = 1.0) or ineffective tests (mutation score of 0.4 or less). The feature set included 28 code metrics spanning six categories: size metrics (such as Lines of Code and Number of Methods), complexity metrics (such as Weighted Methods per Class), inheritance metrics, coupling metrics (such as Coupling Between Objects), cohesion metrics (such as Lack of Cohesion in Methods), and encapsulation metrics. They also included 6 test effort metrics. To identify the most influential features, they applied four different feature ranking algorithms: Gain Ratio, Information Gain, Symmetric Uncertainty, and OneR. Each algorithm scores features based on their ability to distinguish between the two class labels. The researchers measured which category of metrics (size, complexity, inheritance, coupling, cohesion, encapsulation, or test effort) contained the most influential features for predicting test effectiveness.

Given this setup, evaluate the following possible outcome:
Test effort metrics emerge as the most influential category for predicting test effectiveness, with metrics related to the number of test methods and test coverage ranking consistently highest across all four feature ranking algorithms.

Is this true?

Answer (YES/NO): NO